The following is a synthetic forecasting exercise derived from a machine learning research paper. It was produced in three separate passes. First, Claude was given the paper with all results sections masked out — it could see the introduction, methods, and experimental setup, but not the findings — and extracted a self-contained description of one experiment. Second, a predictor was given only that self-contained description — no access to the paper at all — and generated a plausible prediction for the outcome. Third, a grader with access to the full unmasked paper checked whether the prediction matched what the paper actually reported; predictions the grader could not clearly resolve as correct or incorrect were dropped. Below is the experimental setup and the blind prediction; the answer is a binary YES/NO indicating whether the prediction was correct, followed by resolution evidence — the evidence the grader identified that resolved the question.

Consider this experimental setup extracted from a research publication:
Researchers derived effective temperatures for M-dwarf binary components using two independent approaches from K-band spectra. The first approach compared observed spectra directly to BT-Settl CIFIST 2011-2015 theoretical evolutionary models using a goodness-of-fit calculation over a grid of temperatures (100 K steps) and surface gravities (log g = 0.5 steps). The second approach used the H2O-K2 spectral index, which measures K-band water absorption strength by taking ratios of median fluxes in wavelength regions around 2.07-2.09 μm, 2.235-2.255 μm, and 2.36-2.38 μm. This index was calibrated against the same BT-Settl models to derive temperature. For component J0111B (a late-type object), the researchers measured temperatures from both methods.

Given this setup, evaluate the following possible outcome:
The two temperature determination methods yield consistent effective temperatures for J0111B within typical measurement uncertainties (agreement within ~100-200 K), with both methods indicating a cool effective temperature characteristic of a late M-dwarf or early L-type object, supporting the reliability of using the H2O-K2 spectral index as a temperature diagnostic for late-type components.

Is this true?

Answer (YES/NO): YES